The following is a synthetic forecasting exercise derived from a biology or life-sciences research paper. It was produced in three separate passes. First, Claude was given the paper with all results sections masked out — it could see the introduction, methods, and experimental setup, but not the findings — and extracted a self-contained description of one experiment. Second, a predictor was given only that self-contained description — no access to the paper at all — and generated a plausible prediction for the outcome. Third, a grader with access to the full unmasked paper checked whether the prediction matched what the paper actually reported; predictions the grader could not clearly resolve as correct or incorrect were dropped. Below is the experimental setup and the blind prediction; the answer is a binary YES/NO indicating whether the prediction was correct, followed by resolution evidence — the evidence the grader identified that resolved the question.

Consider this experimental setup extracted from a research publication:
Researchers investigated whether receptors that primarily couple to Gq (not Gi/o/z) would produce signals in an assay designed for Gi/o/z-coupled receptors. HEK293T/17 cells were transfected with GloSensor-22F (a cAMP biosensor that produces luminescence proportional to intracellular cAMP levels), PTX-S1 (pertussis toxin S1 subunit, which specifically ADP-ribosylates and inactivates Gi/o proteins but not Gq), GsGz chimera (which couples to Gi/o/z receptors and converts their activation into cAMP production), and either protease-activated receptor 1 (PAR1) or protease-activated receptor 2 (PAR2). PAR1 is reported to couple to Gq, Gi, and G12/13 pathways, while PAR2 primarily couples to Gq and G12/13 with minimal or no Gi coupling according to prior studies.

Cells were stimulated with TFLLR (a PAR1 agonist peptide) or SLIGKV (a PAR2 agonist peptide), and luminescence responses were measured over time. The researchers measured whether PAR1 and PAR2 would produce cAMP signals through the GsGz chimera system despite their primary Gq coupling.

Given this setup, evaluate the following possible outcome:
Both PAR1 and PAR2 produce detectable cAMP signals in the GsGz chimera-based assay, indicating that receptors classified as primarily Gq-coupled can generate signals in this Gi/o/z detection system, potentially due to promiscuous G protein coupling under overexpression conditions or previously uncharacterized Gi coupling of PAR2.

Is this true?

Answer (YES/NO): YES